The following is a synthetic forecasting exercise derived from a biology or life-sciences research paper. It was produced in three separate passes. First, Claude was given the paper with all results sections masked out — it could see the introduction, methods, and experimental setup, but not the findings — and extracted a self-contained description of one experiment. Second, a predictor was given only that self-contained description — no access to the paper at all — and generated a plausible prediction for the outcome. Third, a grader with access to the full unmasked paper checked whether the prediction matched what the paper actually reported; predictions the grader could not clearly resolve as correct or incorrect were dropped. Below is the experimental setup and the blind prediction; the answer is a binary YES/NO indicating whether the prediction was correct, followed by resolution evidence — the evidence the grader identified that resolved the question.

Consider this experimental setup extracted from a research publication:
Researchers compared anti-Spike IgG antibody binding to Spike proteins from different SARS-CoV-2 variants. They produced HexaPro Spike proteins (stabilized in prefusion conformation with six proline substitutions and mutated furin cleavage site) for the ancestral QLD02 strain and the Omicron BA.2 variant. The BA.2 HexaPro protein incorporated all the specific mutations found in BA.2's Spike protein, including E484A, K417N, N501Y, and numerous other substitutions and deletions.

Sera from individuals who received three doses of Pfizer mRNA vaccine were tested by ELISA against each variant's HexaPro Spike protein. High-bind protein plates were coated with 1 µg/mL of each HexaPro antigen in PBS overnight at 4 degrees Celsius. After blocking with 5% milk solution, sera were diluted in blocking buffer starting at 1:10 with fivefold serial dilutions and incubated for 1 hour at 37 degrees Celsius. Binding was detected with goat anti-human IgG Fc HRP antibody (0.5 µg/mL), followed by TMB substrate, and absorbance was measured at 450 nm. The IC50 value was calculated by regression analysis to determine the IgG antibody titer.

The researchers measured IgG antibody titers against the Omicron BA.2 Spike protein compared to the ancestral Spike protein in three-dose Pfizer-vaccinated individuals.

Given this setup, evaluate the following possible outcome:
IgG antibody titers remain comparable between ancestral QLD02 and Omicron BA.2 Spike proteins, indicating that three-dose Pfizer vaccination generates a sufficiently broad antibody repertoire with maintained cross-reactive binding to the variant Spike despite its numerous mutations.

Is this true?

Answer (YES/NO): NO